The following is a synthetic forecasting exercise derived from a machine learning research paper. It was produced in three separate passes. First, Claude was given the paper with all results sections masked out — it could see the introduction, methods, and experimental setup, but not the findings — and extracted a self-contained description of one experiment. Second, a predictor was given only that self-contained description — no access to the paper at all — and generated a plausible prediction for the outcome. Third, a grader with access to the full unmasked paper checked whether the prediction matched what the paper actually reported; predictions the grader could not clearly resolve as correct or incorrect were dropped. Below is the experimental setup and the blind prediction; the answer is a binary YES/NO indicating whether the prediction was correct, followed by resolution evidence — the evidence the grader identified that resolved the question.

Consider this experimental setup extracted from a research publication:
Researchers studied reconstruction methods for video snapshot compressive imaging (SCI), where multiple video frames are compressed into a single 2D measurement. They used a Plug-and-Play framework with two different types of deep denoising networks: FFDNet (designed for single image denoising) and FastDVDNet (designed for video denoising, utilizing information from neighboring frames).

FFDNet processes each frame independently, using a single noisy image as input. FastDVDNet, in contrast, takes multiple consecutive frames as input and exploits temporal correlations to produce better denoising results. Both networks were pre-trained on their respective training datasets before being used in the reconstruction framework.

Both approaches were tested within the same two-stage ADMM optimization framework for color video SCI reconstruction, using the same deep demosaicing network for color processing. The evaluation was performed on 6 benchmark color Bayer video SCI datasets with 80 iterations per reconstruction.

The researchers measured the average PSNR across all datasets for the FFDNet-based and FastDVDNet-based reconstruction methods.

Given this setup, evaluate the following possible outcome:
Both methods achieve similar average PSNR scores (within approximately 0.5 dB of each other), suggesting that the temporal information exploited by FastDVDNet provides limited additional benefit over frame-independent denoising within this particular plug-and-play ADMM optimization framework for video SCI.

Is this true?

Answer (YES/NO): NO